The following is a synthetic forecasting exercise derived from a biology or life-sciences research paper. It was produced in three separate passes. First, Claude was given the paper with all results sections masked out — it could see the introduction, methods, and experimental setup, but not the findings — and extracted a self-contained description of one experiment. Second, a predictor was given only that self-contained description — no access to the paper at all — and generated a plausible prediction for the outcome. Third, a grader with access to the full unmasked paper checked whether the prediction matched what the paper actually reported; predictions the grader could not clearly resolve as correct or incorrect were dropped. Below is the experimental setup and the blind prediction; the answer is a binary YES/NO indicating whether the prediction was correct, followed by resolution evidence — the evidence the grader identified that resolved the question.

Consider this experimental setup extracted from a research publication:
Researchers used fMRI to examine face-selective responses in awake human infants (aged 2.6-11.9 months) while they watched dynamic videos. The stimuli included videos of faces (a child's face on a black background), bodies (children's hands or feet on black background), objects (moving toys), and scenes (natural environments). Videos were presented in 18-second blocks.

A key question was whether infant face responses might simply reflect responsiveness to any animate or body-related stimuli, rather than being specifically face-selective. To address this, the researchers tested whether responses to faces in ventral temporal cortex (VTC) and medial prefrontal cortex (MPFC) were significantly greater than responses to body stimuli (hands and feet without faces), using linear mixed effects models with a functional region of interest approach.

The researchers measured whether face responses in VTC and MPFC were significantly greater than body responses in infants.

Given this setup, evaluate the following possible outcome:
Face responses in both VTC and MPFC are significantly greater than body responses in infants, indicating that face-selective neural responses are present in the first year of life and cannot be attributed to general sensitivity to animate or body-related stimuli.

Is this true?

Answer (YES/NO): YES